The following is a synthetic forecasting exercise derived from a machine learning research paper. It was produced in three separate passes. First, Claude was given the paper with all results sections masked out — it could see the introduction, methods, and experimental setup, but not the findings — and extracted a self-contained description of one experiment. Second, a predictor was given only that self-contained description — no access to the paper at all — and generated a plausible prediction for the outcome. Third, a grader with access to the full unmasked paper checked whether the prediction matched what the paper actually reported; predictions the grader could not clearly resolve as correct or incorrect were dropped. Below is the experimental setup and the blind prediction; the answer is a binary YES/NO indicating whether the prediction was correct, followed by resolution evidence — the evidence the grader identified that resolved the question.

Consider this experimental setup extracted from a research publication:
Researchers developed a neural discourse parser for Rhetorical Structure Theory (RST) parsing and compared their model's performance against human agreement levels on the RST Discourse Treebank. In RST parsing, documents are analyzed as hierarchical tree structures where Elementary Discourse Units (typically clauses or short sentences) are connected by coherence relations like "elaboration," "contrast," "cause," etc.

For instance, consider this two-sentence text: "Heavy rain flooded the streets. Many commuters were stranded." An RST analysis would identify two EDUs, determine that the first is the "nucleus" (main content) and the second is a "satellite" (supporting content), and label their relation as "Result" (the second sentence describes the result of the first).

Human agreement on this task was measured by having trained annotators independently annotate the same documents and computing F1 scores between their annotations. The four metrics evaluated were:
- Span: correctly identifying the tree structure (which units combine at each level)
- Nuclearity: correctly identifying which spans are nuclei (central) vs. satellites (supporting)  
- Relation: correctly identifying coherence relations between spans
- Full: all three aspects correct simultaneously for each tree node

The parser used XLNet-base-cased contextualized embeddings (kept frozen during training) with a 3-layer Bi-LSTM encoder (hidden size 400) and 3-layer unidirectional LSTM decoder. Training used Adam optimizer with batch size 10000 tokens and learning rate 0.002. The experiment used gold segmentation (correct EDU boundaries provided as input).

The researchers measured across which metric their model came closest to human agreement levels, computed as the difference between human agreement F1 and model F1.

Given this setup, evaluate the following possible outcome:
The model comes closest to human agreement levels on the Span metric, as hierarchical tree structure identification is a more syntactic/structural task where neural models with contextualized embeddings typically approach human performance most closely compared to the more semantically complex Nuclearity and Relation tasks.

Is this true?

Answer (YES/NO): NO